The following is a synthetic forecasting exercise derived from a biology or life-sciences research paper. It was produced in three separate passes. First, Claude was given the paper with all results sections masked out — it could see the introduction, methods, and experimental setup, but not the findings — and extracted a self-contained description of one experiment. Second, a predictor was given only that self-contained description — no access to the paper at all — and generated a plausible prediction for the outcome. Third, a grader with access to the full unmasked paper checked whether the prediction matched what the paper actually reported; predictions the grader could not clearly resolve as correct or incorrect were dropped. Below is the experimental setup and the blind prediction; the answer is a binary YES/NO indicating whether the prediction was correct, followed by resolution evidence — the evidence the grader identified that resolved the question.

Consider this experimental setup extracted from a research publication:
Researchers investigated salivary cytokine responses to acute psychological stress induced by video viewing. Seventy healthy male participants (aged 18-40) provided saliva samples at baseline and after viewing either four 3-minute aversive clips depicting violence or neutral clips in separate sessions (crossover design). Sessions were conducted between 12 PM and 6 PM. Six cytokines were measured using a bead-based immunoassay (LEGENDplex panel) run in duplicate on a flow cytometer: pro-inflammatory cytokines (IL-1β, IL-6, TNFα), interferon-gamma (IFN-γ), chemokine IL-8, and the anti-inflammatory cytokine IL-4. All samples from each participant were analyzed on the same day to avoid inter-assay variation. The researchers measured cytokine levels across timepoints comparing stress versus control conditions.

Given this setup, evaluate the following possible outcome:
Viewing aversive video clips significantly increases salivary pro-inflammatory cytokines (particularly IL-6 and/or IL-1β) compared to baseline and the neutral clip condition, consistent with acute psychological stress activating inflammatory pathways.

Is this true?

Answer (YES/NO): NO